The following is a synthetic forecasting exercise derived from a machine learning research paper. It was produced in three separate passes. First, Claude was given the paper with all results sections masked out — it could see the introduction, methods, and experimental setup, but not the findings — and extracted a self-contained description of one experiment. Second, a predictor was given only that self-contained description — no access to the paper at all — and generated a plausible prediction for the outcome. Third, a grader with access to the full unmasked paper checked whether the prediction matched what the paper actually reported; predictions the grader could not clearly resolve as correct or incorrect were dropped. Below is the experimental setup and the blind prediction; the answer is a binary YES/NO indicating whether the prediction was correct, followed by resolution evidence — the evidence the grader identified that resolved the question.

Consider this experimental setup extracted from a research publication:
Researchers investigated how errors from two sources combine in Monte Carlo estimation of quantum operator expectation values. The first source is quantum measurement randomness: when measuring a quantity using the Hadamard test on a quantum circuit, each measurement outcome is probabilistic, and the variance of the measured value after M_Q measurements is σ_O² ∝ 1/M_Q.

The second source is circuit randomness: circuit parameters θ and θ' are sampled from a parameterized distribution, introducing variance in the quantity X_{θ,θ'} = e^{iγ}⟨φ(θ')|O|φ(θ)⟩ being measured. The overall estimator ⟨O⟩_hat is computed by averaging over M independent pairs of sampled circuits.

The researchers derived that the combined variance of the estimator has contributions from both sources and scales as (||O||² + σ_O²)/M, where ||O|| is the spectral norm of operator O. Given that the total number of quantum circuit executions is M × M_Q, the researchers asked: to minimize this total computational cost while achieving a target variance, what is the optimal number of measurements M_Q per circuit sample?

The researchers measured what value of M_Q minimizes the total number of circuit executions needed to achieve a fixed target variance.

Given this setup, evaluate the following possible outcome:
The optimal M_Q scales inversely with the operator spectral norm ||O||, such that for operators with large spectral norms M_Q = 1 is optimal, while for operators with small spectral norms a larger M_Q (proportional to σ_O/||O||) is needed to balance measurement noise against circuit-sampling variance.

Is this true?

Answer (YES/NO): NO